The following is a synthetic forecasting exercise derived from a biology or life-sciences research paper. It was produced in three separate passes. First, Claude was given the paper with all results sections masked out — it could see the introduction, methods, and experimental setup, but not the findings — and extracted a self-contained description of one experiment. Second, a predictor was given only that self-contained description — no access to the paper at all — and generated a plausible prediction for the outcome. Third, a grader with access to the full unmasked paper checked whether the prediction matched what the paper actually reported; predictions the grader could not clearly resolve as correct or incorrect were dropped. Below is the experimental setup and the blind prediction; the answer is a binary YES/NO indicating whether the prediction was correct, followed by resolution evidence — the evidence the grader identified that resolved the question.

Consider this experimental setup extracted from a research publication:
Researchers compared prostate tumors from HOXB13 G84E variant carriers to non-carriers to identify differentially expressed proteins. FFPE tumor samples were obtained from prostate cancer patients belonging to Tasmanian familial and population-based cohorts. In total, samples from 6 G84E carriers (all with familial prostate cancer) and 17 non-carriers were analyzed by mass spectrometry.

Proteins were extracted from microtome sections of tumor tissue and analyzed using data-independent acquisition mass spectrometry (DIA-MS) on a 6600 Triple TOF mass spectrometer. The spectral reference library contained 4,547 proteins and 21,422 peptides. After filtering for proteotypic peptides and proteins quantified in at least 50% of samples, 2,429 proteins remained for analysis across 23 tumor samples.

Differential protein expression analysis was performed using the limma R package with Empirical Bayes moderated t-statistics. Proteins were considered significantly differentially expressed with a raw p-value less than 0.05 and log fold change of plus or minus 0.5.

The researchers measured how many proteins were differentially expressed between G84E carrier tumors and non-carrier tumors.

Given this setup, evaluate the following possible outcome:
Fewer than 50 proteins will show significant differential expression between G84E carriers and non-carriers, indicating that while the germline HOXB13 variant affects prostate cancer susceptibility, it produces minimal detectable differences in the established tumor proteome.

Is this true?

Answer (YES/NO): NO